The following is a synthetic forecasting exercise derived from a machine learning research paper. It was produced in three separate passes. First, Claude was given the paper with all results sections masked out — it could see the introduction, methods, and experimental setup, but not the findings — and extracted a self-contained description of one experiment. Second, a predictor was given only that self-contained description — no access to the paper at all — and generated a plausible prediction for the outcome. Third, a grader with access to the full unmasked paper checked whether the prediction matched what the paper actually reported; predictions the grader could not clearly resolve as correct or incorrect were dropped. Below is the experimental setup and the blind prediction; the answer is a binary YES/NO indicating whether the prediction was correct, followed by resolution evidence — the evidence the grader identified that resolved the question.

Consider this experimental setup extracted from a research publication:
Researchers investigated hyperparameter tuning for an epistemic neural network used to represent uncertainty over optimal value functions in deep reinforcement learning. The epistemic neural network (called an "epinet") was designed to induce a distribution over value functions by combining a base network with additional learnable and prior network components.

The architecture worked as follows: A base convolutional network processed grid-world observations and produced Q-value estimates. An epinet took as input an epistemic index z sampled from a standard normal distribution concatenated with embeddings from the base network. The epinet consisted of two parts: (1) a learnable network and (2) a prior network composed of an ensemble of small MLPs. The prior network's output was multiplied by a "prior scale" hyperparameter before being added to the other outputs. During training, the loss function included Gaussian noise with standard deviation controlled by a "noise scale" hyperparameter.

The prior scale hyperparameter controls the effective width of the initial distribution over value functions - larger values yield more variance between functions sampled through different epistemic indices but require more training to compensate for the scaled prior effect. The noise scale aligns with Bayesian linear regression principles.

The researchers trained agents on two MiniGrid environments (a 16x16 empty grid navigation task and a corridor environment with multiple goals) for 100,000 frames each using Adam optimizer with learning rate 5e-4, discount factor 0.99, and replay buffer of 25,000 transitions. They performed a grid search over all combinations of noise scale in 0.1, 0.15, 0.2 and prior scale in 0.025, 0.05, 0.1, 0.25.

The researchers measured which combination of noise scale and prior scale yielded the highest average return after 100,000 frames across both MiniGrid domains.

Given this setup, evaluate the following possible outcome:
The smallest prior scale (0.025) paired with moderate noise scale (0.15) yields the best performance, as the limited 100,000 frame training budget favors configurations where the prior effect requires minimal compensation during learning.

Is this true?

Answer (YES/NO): NO